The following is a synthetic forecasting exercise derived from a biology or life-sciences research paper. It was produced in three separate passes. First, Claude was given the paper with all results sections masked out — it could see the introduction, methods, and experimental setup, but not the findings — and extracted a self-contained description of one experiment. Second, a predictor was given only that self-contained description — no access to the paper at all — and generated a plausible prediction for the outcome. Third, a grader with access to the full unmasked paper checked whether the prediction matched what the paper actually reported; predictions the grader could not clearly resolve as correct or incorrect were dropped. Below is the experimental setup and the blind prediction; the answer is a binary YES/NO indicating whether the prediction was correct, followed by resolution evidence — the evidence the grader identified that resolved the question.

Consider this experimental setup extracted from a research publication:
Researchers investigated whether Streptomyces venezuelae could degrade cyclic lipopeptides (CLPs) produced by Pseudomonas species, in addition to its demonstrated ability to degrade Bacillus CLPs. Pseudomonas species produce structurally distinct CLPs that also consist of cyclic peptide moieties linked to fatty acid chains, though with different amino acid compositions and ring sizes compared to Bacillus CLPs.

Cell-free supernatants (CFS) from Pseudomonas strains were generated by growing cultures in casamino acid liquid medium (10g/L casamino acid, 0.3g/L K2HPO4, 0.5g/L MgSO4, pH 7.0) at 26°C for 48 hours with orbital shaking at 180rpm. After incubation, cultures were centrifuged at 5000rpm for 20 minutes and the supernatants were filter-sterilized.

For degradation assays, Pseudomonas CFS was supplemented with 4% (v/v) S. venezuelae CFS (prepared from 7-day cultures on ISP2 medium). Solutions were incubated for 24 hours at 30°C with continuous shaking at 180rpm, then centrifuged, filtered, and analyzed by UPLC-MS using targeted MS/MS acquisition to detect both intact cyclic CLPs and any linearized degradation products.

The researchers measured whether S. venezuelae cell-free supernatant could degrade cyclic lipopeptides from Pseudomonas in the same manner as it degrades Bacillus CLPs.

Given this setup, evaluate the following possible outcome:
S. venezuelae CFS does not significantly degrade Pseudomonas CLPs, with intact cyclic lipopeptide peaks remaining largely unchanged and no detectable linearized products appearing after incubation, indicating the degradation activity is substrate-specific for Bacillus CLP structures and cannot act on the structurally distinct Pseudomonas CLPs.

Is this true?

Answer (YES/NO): NO